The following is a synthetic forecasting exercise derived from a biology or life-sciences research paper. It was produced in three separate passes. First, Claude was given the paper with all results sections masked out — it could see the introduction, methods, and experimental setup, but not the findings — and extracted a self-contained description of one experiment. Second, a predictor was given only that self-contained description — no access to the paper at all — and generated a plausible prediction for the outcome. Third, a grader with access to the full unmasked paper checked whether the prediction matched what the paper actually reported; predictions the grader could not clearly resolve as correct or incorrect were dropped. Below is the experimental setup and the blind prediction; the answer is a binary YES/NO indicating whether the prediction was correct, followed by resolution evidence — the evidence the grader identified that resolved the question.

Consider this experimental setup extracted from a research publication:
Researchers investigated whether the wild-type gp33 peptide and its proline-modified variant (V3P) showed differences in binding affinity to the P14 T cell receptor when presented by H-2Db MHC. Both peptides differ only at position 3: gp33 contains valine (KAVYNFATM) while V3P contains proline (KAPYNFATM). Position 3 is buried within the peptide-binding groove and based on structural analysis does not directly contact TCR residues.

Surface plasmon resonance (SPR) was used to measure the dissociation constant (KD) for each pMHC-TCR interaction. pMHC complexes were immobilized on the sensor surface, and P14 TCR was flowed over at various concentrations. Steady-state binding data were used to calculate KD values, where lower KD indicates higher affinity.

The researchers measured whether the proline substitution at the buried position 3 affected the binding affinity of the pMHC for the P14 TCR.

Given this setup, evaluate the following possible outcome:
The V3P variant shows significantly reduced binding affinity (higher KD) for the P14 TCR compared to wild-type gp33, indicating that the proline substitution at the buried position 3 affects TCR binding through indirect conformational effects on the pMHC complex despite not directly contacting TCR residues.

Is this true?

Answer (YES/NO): NO